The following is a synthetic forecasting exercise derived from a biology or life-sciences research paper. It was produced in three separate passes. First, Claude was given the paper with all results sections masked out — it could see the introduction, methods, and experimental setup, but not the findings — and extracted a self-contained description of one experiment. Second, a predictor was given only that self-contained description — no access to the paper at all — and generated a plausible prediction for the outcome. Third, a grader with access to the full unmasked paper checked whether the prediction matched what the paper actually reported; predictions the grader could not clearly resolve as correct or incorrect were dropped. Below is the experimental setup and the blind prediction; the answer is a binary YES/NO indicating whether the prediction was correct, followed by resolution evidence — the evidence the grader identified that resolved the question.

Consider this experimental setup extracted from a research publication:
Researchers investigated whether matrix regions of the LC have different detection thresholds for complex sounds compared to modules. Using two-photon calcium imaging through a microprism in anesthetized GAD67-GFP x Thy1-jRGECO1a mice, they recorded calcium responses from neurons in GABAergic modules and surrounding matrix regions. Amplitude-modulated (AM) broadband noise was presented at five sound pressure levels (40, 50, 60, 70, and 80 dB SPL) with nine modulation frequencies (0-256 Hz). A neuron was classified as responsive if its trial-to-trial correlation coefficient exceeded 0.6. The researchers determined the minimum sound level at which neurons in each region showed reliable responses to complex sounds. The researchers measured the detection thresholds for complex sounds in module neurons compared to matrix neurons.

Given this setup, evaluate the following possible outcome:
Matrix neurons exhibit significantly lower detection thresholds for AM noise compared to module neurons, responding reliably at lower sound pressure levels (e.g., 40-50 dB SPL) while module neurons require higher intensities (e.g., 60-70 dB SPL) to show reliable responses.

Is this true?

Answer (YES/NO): YES